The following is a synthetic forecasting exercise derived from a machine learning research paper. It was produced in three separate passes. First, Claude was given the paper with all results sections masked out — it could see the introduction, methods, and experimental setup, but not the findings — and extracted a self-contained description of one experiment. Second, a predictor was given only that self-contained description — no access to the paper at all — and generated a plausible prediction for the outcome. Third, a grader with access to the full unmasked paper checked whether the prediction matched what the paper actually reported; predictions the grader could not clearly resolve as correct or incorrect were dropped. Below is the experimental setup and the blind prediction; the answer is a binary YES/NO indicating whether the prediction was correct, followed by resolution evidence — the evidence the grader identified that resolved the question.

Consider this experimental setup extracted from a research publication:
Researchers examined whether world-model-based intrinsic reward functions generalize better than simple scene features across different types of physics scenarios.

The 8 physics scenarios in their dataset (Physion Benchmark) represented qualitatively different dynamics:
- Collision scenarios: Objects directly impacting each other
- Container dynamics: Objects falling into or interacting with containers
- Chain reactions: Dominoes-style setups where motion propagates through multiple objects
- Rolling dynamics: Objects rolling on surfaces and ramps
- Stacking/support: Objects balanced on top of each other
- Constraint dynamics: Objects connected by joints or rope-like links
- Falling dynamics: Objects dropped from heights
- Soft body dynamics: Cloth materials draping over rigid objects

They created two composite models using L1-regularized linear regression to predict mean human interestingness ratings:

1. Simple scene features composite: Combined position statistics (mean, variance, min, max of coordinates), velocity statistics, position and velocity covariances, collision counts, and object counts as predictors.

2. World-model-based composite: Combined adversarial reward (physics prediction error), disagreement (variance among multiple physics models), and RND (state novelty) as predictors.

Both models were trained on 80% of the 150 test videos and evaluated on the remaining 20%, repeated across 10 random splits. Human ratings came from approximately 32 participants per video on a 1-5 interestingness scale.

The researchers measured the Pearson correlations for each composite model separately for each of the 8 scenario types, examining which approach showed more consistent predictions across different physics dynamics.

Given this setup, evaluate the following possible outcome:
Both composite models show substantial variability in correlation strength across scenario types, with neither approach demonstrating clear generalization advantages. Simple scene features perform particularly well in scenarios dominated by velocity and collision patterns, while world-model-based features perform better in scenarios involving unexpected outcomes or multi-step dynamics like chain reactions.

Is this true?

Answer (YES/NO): NO